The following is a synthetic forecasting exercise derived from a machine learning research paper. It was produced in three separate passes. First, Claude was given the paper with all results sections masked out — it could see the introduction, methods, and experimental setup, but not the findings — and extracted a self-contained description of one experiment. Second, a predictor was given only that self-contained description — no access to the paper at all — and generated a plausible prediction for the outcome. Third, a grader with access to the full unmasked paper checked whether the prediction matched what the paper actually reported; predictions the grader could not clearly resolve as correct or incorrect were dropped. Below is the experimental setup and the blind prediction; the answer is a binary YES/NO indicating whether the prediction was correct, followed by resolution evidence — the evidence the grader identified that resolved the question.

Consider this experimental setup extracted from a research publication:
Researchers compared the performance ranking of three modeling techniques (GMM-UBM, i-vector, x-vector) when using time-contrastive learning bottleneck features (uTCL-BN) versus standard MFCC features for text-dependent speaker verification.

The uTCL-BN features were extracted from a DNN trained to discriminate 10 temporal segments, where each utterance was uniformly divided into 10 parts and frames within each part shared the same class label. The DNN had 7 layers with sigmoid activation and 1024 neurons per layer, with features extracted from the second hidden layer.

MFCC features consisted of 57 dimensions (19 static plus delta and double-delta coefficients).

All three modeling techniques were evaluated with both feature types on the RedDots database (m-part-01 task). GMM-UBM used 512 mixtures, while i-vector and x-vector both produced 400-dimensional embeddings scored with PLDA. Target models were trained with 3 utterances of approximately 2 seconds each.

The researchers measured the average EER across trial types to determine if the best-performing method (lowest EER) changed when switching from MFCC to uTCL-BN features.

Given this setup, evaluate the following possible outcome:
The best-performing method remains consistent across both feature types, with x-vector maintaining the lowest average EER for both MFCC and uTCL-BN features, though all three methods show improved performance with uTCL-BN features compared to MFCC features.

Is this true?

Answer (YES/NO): NO